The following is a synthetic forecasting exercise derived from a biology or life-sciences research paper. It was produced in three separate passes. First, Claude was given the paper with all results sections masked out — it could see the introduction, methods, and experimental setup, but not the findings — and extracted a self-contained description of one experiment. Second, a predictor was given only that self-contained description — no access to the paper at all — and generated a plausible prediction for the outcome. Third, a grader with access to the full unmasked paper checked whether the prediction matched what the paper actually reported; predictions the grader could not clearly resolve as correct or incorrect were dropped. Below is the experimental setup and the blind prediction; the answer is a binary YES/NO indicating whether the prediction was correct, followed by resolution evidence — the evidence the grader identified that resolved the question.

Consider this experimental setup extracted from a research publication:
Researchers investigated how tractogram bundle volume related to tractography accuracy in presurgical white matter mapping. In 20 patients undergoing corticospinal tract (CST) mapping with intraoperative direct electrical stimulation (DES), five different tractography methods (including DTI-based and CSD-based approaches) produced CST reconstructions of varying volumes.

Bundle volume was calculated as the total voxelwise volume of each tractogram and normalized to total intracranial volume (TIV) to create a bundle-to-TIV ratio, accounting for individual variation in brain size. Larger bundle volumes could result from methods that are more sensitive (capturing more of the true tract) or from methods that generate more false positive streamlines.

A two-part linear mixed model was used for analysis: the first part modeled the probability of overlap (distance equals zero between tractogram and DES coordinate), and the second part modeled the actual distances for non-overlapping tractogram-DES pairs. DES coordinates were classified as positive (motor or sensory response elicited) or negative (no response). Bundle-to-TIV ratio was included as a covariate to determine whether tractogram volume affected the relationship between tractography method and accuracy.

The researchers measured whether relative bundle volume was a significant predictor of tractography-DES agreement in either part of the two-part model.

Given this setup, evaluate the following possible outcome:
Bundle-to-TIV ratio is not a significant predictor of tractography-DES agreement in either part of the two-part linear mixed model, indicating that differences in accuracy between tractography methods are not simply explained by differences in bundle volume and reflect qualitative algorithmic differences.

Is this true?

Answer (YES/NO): NO